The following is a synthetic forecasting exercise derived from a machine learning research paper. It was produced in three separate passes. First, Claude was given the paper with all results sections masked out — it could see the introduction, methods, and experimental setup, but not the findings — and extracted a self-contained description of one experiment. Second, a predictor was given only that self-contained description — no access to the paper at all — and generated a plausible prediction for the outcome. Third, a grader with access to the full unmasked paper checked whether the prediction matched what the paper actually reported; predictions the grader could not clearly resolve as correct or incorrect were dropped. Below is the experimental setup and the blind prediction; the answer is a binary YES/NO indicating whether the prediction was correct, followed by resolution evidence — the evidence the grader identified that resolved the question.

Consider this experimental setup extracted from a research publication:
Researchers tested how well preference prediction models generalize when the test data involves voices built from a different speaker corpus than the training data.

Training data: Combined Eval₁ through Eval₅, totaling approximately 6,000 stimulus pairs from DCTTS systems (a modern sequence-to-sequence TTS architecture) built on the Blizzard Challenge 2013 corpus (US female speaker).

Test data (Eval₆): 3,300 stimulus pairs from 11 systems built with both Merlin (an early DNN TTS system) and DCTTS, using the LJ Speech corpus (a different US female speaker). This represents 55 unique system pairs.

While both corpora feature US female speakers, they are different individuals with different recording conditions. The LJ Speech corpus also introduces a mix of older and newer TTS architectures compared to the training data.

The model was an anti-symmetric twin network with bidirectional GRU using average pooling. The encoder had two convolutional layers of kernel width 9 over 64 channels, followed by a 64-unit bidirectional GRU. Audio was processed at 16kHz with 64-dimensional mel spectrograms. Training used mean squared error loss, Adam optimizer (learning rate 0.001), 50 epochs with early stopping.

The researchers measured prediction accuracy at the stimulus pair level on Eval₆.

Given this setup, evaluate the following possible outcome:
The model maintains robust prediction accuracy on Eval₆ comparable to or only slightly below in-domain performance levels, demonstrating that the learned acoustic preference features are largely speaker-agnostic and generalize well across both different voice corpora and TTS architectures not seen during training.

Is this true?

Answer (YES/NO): NO